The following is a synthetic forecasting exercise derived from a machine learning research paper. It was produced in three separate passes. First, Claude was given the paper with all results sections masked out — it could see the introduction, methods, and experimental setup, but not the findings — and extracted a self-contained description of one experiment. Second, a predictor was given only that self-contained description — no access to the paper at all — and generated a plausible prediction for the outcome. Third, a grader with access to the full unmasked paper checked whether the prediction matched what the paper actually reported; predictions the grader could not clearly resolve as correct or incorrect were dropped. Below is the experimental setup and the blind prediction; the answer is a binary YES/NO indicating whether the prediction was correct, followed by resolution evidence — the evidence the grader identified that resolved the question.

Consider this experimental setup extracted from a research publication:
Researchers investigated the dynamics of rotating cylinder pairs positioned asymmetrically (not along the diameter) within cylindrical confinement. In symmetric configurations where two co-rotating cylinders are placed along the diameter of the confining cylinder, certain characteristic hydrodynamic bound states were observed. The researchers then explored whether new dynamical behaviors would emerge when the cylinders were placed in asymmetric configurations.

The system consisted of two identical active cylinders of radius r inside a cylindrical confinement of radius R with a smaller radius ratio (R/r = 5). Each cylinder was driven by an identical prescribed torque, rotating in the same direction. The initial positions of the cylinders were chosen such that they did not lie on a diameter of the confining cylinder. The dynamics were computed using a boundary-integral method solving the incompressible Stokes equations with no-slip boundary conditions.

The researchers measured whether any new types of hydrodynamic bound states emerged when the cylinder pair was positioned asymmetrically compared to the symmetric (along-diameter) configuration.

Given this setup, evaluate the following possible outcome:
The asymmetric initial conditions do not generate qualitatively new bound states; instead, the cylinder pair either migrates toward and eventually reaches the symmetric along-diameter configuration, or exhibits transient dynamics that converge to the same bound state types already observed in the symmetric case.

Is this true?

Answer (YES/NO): NO